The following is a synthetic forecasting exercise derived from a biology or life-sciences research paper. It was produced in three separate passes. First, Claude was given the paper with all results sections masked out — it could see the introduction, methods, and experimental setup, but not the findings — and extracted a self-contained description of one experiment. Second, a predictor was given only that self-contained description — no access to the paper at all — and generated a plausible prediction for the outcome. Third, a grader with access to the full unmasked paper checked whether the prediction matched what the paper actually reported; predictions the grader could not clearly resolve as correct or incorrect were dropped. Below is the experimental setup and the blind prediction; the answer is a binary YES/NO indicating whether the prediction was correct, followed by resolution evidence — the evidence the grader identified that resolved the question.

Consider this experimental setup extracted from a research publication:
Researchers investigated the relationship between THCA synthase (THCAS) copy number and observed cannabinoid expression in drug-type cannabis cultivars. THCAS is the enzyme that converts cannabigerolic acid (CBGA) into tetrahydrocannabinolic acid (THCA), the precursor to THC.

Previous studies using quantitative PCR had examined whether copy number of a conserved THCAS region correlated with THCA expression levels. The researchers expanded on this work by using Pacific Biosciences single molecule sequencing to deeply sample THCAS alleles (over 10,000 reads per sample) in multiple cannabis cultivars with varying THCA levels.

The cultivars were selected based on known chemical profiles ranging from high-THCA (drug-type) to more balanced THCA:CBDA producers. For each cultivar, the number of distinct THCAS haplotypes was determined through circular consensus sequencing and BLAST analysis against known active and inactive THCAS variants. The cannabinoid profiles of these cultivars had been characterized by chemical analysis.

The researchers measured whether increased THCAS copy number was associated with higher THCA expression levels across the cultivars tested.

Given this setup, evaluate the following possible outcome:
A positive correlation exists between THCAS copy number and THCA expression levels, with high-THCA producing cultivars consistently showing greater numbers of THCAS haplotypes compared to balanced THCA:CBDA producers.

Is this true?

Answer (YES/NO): NO